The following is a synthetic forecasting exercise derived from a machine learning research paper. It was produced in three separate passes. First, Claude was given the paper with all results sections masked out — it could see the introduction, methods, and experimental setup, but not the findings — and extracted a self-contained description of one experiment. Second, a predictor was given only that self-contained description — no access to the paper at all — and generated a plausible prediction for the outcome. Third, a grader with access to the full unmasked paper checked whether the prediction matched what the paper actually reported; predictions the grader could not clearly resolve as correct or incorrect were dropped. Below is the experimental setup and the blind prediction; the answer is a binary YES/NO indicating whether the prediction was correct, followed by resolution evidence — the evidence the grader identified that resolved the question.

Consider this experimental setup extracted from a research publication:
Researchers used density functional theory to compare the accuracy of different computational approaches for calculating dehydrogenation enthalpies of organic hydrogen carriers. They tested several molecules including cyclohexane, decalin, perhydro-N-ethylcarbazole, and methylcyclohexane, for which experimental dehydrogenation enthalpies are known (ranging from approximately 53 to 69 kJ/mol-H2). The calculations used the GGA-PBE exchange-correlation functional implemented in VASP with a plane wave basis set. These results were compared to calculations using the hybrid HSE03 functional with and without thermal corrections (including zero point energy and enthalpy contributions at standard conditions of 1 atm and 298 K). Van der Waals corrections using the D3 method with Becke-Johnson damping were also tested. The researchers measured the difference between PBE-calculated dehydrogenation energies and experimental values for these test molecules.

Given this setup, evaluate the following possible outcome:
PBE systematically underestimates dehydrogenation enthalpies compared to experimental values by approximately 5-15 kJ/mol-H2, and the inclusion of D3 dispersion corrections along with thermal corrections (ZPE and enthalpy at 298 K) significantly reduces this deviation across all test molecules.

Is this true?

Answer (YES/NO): NO